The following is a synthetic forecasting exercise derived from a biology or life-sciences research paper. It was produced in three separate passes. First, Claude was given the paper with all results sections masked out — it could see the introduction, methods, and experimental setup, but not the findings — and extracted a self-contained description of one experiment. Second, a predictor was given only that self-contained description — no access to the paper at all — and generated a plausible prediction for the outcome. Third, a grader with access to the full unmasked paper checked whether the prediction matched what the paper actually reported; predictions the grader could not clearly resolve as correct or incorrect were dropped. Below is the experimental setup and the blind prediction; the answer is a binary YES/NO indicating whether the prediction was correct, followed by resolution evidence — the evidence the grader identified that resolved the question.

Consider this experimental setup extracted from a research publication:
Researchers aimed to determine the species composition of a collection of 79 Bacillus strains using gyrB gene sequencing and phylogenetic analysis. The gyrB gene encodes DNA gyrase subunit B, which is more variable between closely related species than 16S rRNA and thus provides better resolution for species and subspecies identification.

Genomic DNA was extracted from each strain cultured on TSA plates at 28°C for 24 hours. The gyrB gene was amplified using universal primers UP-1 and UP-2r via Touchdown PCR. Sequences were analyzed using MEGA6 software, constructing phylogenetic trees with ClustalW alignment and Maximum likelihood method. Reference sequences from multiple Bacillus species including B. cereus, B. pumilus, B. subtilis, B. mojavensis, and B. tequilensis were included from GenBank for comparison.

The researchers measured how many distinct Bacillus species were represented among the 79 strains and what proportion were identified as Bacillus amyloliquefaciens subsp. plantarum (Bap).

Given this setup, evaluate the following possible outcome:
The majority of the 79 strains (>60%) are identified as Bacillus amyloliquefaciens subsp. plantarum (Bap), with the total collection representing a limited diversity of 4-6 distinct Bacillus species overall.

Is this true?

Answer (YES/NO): NO